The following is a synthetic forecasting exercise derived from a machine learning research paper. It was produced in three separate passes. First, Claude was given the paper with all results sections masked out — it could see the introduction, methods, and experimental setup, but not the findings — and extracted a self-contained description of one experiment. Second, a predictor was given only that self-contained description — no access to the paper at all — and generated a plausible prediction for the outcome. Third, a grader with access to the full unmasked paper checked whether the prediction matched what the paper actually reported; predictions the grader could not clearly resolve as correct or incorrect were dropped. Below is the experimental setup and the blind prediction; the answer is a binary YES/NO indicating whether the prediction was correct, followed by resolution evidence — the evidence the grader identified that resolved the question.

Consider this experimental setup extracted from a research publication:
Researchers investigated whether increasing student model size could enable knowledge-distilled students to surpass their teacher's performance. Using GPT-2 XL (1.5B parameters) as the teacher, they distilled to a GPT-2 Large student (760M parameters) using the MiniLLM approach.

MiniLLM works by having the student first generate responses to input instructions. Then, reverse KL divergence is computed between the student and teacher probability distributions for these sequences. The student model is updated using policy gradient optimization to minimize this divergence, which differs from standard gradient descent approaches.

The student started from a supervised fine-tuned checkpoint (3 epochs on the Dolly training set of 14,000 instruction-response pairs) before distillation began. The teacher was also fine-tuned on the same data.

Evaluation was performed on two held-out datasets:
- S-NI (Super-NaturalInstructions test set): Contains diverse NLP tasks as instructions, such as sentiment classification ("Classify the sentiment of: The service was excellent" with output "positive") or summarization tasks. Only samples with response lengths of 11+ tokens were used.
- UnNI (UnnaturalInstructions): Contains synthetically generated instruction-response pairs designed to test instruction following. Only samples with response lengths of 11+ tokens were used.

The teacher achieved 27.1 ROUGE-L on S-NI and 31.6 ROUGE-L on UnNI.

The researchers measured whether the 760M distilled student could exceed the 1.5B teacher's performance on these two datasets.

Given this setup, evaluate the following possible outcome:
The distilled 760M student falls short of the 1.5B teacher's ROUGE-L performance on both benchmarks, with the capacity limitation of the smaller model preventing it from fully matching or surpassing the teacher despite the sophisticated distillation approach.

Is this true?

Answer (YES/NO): NO